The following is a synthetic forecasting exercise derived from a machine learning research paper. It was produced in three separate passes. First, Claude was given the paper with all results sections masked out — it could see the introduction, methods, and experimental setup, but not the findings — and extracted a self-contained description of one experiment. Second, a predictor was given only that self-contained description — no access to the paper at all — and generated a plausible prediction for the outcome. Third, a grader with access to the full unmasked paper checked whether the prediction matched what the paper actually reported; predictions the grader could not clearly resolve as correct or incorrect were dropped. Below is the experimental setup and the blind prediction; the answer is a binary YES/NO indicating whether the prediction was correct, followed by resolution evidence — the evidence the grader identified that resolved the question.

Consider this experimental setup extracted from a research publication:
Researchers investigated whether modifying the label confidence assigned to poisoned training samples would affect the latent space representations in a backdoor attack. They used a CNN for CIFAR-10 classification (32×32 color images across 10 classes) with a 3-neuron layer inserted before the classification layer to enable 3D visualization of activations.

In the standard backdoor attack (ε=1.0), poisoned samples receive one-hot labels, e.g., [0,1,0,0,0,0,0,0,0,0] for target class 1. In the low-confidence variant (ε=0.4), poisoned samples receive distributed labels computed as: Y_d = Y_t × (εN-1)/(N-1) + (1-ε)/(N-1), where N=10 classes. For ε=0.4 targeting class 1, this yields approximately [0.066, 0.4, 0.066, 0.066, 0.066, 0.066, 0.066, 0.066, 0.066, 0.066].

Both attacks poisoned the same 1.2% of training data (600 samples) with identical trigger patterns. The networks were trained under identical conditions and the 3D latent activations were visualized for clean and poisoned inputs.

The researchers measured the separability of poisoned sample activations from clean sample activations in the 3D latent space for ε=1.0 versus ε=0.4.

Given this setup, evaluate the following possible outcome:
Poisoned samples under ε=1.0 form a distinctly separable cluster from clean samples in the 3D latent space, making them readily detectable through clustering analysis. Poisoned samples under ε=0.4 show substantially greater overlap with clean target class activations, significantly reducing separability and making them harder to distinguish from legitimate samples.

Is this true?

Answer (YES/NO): NO